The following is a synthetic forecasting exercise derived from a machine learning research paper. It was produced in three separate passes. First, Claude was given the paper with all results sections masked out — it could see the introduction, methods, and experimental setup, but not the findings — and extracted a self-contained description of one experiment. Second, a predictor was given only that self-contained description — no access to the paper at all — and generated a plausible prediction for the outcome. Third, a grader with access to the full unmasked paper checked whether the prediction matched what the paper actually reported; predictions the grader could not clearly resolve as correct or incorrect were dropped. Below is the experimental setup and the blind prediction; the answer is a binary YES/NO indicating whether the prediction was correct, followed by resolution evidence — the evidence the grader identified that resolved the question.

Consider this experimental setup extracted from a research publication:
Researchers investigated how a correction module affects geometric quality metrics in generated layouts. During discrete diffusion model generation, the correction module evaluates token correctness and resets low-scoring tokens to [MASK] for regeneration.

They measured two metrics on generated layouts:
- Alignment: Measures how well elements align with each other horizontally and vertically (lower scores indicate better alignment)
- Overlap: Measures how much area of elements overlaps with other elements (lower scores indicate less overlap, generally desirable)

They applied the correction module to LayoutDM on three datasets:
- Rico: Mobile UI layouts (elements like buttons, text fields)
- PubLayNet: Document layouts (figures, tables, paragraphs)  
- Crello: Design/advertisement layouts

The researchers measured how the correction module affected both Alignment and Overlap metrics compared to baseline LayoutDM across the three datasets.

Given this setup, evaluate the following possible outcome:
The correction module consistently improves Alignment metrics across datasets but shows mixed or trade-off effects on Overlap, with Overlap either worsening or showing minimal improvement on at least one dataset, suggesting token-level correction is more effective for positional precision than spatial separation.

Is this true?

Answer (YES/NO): YES